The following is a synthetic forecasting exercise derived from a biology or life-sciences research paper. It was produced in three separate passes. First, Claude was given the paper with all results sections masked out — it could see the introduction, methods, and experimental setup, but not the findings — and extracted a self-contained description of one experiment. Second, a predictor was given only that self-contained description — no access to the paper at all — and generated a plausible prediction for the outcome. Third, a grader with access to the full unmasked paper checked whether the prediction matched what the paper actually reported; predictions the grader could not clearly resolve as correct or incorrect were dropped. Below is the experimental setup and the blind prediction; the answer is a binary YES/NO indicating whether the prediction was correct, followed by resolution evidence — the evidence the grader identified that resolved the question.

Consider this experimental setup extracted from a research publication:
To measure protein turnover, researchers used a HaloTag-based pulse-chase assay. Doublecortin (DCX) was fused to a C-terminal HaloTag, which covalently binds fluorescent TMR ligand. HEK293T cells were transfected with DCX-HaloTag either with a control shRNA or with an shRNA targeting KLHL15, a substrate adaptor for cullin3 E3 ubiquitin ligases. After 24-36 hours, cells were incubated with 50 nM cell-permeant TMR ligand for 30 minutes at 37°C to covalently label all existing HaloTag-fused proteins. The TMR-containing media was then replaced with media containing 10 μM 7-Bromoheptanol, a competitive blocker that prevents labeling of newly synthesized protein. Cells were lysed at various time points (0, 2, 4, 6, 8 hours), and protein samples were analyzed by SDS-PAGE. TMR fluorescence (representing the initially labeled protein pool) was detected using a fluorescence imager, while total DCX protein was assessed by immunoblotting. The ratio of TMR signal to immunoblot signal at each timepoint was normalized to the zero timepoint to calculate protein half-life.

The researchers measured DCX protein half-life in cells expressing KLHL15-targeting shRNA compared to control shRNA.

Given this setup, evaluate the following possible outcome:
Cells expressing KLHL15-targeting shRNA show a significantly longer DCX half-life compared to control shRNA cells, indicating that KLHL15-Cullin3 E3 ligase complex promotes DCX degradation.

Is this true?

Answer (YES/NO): YES